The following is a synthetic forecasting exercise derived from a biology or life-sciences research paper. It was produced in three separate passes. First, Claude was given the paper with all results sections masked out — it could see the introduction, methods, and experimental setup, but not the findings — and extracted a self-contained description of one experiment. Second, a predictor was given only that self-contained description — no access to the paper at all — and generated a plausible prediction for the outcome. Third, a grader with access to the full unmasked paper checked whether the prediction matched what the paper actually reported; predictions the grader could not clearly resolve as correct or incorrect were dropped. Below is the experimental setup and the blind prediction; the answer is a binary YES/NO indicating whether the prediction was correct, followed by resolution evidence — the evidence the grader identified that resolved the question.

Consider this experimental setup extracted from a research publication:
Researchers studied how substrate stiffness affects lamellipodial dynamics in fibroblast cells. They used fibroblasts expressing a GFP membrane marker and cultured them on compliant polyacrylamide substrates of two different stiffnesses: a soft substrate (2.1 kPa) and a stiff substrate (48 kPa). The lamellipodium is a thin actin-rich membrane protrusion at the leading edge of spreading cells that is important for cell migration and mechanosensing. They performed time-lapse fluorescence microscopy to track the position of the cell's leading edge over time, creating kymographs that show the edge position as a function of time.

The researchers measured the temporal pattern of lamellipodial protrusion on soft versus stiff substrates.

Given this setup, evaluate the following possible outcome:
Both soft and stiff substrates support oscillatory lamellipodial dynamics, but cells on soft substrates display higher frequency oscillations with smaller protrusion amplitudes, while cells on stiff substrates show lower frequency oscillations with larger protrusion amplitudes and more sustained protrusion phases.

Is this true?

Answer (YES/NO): NO